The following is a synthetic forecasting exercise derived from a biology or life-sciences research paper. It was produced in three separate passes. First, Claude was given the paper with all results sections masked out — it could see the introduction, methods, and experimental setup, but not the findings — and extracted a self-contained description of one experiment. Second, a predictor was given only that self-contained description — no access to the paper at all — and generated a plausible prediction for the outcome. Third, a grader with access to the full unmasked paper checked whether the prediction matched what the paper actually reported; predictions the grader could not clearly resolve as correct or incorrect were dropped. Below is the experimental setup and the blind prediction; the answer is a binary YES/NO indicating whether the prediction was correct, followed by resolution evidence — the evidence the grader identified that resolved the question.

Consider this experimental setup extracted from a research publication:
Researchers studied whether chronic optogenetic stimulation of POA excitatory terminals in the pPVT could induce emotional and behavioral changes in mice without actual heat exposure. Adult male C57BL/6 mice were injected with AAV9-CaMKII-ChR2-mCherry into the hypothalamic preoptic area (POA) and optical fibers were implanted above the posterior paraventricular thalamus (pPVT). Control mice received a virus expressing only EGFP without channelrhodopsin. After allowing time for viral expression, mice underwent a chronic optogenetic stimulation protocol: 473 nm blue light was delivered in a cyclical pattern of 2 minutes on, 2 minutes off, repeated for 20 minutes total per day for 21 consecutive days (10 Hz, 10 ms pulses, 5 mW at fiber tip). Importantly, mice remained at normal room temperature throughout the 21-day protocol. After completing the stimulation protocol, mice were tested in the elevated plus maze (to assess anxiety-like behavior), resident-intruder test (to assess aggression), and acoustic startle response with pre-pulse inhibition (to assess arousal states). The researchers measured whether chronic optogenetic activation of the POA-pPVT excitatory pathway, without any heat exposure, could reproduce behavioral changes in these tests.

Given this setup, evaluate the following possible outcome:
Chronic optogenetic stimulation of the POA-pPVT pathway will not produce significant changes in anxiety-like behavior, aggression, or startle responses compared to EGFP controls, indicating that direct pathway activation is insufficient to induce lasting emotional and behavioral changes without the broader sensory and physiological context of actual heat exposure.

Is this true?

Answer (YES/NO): NO